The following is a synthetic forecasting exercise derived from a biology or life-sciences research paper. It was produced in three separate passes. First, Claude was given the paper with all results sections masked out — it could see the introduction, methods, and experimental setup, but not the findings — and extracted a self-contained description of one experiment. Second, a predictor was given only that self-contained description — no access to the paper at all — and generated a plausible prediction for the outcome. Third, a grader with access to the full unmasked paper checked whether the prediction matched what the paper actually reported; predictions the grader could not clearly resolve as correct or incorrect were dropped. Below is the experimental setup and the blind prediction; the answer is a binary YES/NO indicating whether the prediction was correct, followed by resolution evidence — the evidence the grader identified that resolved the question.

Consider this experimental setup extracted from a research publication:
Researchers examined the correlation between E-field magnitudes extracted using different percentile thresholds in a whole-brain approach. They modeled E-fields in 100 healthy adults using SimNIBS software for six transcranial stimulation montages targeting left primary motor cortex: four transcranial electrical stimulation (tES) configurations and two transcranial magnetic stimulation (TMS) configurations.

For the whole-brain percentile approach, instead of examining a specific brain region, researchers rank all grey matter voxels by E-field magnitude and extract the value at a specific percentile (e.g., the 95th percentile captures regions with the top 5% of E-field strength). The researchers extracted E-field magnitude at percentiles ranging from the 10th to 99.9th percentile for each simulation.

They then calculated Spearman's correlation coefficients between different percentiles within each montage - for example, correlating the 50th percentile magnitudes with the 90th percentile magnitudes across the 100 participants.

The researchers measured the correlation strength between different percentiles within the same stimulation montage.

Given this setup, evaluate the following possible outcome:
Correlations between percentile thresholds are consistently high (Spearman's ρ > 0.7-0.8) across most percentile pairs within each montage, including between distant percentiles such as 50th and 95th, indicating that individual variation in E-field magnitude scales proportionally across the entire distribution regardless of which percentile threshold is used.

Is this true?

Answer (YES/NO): NO